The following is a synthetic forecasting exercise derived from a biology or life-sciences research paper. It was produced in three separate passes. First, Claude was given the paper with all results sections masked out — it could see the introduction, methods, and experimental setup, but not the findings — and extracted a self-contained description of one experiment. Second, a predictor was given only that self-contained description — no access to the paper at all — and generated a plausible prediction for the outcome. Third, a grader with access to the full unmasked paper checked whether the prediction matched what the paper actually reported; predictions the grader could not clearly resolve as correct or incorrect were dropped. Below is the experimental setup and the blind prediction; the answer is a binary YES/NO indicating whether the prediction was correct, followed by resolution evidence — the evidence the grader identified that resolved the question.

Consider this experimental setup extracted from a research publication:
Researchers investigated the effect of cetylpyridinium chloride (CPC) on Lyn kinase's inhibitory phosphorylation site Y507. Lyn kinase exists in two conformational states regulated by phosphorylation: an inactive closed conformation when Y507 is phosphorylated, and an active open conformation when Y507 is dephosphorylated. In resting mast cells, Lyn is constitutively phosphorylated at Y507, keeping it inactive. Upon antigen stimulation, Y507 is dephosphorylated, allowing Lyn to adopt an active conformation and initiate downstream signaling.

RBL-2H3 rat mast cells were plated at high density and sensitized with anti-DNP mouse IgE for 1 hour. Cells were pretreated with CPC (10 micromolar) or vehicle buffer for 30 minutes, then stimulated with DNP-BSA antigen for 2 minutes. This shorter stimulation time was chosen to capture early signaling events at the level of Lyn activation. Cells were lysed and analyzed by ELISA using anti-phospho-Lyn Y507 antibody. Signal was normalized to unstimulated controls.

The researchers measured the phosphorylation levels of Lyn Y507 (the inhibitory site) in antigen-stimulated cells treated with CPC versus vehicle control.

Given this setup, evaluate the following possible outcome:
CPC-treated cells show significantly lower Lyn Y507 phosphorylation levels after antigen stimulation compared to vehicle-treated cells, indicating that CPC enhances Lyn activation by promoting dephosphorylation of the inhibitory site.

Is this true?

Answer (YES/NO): NO